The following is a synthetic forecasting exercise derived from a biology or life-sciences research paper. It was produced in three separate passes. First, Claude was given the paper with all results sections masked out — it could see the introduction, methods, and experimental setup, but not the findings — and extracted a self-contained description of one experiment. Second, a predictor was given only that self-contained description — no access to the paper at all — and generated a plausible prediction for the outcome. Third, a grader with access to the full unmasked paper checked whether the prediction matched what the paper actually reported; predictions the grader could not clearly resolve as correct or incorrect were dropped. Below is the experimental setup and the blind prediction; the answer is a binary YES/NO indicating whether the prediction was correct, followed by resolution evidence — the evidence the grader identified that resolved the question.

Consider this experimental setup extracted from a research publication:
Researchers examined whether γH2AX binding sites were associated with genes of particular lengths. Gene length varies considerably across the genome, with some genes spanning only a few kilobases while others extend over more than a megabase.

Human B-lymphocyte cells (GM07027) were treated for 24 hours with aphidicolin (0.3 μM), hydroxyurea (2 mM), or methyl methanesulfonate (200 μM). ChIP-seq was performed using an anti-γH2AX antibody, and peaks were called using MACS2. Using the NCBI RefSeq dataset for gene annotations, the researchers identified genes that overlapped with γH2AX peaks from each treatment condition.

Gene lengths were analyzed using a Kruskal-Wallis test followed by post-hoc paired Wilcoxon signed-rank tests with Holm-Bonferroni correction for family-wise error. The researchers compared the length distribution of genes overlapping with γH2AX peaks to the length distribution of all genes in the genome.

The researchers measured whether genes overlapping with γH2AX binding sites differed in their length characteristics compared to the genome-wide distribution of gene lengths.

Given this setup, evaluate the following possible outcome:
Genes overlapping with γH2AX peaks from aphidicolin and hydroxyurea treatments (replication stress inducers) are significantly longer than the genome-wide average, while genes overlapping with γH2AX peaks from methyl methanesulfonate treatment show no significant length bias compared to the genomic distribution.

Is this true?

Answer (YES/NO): NO